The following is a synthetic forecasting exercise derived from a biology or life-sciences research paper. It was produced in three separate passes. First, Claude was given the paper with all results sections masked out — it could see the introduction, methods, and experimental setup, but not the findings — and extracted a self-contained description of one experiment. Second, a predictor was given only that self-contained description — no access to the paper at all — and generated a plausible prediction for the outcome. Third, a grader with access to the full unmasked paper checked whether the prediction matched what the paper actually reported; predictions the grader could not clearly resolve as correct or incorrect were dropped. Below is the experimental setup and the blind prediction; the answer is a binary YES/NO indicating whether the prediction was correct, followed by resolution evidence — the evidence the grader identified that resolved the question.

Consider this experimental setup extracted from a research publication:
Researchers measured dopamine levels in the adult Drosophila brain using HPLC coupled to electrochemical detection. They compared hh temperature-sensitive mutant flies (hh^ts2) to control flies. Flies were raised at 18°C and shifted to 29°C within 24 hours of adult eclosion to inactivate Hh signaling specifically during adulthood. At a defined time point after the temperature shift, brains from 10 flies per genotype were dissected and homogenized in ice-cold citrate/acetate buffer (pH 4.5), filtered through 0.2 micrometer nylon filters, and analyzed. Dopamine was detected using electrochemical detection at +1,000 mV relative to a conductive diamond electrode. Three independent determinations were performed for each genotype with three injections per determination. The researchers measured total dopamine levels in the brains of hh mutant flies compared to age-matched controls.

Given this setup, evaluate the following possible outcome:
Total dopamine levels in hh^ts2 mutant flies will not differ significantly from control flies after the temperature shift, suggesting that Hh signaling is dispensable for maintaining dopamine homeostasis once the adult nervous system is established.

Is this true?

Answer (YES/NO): NO